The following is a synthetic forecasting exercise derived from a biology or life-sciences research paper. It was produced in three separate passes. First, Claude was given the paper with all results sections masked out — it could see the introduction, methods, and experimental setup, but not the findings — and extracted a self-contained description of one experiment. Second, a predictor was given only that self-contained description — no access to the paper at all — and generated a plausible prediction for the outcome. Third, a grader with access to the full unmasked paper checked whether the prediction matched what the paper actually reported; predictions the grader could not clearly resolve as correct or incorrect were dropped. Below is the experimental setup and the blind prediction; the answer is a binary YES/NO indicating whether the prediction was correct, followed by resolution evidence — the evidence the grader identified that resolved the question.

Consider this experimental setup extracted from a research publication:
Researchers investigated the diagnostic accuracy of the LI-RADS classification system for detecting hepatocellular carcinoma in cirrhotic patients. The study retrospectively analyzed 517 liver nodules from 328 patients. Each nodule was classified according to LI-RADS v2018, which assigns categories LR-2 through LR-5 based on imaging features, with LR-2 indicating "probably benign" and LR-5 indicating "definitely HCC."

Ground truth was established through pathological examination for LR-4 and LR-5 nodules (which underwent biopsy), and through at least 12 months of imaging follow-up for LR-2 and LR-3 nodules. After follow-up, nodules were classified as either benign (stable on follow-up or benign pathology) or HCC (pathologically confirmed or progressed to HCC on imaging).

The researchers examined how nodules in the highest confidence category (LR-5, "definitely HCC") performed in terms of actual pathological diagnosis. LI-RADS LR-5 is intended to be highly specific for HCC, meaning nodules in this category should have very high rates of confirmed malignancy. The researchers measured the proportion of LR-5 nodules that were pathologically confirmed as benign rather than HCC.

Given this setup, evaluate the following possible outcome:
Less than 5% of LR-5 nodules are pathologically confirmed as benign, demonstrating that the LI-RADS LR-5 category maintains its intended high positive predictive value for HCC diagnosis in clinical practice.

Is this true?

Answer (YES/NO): NO